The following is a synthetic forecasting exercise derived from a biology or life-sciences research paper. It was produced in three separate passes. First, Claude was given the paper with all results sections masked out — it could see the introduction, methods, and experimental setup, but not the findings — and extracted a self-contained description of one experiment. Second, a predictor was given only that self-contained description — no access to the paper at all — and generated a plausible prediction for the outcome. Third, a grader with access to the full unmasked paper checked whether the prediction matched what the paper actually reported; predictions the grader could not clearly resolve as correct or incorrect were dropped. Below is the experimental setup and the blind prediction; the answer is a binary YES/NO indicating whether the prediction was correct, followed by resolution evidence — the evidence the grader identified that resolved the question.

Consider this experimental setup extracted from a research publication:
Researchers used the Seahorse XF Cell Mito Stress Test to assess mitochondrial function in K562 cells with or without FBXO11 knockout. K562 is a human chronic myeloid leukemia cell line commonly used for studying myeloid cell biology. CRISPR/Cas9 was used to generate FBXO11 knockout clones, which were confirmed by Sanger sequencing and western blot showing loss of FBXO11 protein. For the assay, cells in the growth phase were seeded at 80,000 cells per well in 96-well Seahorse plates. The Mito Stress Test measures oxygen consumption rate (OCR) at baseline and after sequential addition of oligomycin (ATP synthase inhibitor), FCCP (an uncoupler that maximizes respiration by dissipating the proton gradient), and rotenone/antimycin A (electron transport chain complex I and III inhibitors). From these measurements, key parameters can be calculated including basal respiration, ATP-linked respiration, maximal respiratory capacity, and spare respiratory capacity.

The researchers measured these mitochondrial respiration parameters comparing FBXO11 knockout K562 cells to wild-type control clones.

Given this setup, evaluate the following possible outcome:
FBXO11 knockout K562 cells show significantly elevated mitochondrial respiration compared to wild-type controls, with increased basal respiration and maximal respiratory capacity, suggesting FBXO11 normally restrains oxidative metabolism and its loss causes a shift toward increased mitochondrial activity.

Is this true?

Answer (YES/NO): NO